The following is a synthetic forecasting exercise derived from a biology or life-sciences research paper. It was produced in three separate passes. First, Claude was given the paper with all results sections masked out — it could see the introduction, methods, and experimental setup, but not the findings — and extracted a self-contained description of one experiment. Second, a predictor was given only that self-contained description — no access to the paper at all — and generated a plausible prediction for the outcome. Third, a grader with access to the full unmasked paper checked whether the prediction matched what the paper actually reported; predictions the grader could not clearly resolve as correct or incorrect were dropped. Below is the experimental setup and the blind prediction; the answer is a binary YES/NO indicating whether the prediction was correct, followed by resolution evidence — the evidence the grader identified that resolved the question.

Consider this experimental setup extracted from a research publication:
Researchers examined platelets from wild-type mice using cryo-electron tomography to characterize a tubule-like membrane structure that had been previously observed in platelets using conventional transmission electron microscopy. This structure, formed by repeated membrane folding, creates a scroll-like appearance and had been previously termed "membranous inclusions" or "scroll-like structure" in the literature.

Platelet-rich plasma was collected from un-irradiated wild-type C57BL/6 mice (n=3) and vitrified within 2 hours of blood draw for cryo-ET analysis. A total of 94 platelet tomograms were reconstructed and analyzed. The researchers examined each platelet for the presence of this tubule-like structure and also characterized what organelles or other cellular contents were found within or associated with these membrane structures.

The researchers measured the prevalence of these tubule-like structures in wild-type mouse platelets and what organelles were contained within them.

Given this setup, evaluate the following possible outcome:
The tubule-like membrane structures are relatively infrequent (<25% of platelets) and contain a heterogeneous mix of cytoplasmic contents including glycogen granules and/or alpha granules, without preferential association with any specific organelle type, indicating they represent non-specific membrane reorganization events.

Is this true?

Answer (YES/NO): NO